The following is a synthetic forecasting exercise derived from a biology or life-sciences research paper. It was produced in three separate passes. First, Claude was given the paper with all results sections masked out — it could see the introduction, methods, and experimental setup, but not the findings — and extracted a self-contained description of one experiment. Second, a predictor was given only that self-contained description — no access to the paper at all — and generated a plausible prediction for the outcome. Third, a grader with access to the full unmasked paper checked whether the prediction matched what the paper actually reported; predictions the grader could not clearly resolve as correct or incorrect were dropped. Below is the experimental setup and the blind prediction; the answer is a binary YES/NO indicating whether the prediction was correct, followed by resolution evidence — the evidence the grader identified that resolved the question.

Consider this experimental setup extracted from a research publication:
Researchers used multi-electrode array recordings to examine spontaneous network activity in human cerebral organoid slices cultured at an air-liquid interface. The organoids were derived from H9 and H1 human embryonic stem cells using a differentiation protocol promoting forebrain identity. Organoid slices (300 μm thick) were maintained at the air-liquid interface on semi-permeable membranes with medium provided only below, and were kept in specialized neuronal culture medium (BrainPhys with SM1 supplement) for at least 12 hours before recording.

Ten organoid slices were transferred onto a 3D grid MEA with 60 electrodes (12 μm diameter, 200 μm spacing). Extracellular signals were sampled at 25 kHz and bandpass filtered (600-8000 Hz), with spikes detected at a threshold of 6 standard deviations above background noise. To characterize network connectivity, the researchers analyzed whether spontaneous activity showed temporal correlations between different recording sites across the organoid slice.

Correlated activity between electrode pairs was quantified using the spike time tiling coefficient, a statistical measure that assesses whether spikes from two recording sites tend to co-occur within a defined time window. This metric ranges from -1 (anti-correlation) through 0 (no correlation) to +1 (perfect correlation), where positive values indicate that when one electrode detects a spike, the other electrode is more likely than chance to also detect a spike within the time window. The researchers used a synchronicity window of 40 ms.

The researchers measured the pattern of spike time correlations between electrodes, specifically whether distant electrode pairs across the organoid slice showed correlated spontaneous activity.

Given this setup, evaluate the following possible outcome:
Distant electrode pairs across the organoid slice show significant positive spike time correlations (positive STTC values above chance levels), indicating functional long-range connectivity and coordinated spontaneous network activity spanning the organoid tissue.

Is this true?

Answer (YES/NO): YES